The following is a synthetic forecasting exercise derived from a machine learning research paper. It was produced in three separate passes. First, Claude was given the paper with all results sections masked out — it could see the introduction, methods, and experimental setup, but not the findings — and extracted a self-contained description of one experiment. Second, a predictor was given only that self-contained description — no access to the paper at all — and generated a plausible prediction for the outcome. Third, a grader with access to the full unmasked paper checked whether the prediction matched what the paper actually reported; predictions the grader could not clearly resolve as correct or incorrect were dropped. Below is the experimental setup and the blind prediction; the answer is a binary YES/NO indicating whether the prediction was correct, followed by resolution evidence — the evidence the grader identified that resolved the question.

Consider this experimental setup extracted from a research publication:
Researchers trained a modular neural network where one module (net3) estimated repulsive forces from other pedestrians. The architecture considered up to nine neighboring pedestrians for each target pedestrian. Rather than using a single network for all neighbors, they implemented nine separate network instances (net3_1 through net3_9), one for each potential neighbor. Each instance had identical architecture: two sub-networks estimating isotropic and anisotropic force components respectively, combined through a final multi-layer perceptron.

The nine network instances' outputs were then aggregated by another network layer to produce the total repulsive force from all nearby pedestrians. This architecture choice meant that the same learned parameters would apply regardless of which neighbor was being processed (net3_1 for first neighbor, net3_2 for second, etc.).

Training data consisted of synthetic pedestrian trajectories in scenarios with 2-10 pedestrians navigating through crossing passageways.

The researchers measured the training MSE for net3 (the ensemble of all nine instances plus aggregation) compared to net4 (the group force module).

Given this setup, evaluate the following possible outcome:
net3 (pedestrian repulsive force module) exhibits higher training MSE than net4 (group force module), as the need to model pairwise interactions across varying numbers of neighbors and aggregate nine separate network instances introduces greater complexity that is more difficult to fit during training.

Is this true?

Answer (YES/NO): YES